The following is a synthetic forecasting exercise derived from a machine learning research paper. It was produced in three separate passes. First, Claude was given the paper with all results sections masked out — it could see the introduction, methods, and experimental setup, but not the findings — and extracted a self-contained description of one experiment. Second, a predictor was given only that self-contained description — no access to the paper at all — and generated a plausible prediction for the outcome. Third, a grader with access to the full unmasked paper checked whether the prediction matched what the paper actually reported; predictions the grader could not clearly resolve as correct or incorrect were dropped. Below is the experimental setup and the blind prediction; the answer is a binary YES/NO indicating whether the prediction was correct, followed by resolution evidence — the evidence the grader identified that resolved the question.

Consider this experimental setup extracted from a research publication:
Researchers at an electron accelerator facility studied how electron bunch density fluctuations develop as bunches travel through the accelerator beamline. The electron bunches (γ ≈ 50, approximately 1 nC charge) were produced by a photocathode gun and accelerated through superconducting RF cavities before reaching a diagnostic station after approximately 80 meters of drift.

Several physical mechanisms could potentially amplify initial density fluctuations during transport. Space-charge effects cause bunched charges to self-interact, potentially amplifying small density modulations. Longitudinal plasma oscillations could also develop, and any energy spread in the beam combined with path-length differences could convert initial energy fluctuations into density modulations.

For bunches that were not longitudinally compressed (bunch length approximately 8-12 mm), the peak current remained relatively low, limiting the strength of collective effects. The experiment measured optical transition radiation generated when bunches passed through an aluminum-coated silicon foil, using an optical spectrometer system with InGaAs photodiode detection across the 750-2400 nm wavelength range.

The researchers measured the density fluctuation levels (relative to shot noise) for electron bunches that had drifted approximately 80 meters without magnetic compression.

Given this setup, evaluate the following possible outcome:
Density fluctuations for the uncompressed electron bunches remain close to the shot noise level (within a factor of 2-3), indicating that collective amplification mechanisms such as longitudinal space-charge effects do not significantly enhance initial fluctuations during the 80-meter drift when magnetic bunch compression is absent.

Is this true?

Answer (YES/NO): YES